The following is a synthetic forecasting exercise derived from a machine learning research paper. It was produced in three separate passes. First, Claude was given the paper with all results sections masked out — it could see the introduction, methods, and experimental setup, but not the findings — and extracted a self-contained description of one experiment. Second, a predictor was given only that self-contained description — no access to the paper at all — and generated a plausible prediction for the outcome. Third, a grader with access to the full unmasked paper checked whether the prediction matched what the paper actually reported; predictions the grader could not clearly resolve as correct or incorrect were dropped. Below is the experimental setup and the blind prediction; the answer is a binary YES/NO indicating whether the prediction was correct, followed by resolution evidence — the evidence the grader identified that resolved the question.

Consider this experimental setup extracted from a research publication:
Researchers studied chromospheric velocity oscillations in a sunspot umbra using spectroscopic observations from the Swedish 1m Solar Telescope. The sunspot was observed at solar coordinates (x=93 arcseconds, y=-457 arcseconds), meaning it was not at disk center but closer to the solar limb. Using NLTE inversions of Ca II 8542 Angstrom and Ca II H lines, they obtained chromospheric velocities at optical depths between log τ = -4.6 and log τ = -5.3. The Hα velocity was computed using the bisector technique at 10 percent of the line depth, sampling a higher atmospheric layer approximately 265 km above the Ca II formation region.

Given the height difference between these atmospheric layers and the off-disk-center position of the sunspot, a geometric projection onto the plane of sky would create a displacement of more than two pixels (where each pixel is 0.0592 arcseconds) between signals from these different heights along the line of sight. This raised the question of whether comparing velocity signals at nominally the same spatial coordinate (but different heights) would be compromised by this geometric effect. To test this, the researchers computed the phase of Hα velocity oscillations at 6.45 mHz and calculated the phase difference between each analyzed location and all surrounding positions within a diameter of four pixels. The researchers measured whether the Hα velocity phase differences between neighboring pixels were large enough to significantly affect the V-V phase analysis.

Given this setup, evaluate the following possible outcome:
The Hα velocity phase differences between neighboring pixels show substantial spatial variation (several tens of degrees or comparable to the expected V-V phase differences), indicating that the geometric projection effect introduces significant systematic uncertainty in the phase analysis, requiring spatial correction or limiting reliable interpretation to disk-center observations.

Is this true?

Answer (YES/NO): NO